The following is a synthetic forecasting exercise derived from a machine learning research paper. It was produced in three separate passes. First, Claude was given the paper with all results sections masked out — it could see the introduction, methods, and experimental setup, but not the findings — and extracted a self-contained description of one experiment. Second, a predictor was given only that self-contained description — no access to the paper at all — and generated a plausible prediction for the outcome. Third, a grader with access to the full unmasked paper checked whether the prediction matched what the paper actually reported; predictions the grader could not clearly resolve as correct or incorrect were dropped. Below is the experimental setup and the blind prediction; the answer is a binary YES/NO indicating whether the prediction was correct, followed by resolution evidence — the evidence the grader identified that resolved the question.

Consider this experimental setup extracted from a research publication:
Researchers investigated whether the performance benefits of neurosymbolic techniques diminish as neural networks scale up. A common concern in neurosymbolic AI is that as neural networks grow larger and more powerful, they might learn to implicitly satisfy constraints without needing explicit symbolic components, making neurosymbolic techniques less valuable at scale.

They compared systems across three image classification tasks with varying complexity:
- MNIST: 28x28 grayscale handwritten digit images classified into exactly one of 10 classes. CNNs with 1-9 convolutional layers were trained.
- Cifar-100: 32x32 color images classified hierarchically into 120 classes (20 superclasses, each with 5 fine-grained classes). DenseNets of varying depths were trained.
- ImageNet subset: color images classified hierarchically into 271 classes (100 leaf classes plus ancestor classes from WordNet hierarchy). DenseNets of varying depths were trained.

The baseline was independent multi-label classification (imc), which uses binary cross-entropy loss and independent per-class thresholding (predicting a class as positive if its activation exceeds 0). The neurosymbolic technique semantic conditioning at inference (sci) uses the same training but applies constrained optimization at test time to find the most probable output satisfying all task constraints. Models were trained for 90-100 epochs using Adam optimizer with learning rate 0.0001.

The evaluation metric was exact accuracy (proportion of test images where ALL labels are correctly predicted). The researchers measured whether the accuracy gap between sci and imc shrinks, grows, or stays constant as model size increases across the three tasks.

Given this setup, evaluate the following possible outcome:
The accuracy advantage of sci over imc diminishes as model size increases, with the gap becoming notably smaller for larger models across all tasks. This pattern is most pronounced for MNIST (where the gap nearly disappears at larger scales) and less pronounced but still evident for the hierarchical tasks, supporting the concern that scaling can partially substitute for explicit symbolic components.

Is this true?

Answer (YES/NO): NO